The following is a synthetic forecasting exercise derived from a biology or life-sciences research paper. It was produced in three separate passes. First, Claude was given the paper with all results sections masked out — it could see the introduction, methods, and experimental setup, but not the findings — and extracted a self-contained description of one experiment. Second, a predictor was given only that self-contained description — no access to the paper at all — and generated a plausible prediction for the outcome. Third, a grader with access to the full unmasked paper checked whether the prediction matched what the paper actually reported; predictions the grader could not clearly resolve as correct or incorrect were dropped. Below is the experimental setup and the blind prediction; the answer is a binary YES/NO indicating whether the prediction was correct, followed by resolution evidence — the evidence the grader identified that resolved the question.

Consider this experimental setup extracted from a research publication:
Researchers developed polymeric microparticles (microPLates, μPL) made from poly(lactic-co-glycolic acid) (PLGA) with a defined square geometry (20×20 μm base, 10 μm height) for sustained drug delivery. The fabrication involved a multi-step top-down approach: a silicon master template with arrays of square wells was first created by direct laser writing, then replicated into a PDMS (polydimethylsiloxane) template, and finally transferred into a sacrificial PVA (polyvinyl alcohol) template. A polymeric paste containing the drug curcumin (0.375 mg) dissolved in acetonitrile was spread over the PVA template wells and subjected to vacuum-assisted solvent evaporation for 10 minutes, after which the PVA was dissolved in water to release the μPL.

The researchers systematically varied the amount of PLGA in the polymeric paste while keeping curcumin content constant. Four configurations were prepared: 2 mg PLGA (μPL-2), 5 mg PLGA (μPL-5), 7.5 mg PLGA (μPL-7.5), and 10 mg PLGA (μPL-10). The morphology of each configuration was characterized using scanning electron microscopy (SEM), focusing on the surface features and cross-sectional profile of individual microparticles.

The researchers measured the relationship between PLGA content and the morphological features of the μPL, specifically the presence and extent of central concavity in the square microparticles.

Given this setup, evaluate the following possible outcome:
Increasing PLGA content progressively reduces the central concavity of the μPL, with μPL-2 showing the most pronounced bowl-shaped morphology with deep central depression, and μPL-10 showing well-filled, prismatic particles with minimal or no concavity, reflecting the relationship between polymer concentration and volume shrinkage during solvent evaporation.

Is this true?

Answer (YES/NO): NO